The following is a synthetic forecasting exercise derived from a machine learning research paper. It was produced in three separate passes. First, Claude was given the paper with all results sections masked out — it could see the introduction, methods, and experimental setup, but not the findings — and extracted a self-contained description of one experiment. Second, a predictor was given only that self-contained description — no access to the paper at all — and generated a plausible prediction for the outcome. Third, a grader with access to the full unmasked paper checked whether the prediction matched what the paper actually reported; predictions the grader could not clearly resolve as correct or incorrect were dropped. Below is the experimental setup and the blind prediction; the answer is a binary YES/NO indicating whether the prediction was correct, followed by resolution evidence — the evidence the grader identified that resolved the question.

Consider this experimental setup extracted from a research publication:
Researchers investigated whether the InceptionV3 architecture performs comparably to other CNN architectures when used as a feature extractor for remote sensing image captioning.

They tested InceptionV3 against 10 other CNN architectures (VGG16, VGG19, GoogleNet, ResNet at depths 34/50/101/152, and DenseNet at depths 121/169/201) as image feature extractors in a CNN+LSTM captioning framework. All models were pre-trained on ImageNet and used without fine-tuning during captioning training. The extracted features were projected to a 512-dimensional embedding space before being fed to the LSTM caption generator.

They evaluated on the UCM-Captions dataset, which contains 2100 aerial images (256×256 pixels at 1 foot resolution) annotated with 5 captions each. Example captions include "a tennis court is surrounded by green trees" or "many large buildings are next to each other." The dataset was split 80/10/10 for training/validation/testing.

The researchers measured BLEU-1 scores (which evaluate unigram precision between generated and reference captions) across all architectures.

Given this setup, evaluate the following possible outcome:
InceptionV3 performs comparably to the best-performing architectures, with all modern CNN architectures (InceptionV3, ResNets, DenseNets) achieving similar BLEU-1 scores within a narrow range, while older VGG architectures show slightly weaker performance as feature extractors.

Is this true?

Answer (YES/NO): NO